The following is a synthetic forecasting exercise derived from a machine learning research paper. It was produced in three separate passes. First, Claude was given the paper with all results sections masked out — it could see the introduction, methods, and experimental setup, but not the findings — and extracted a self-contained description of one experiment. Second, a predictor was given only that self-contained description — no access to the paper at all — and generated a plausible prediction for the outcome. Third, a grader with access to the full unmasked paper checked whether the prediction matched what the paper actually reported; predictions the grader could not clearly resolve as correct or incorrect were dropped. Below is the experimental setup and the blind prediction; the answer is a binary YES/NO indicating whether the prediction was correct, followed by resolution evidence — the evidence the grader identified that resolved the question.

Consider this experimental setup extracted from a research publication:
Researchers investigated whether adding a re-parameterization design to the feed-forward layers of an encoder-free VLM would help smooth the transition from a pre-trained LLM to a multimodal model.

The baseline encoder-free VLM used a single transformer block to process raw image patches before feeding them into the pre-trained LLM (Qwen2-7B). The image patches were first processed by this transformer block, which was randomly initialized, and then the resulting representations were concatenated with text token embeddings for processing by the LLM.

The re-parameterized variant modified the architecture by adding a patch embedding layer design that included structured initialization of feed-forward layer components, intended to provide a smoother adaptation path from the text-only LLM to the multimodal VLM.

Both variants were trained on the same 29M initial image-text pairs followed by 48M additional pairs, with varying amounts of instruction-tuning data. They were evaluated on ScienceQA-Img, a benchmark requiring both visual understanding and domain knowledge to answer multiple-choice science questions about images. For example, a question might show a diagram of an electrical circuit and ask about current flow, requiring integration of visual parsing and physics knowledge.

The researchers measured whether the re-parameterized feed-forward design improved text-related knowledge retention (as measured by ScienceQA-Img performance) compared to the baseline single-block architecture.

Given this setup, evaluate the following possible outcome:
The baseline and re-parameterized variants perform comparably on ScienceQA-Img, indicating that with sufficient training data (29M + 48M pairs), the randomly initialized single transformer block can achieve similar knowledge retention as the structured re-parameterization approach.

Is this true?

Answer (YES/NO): NO